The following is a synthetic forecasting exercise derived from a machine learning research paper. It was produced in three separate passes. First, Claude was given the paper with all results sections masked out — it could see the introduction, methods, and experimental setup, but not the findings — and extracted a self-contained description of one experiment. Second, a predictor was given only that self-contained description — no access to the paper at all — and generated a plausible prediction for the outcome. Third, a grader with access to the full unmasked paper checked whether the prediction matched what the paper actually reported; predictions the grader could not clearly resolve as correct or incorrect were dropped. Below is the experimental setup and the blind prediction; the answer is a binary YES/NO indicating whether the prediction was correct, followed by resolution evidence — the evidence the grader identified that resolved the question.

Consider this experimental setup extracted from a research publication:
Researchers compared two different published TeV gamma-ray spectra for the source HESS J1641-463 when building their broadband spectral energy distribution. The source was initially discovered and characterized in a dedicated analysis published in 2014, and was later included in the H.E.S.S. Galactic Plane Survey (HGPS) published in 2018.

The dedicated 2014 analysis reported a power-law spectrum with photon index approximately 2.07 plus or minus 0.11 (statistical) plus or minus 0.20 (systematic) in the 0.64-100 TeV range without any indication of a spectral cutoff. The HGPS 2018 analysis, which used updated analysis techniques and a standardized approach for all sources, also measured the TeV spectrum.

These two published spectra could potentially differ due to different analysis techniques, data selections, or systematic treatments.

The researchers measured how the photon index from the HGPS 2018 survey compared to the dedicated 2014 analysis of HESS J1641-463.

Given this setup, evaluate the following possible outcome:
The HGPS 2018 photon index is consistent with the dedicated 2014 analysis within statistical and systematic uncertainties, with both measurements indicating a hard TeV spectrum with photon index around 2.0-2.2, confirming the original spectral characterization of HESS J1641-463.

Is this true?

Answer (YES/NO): NO